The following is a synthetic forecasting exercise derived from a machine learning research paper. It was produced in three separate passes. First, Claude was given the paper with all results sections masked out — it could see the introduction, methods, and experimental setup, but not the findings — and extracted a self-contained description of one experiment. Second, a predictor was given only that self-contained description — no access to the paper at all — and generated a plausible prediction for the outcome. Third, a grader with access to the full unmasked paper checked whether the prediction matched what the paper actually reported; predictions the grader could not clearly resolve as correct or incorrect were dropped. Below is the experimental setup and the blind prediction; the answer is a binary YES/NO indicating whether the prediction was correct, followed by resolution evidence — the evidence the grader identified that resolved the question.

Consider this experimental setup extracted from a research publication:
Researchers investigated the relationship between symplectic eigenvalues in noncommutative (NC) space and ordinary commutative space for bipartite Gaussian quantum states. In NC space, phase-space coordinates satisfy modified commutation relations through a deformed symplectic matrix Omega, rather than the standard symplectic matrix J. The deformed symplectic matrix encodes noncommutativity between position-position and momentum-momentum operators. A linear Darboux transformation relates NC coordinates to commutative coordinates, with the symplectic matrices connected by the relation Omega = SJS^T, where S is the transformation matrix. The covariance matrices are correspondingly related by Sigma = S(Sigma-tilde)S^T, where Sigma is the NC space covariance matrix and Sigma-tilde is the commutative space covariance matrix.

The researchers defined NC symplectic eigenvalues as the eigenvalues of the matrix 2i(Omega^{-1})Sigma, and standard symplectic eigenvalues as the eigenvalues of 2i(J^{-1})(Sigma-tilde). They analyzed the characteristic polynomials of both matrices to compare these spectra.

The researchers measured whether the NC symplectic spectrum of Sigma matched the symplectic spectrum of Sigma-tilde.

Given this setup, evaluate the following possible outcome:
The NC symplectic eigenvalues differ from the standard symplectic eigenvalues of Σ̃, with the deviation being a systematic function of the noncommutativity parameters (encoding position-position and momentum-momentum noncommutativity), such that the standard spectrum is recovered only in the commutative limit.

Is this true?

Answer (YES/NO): NO